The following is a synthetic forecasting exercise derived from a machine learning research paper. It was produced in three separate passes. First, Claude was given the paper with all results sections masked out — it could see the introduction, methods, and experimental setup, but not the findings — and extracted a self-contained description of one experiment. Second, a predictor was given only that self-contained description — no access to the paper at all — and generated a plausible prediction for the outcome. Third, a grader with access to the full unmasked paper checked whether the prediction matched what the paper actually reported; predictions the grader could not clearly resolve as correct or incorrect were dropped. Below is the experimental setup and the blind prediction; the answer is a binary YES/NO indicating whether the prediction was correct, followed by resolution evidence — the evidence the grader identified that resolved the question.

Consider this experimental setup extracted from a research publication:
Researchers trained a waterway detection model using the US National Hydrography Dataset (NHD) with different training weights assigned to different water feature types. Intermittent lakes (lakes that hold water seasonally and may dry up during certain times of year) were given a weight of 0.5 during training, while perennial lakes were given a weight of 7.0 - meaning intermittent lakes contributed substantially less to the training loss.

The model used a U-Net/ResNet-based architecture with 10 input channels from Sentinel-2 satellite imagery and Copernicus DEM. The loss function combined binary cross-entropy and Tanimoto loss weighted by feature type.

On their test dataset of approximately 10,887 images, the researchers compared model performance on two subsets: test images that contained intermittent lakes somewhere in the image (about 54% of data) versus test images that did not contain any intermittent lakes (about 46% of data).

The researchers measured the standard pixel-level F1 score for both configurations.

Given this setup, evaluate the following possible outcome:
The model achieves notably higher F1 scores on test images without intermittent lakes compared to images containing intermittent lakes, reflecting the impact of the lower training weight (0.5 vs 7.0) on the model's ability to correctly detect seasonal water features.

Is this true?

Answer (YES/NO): YES